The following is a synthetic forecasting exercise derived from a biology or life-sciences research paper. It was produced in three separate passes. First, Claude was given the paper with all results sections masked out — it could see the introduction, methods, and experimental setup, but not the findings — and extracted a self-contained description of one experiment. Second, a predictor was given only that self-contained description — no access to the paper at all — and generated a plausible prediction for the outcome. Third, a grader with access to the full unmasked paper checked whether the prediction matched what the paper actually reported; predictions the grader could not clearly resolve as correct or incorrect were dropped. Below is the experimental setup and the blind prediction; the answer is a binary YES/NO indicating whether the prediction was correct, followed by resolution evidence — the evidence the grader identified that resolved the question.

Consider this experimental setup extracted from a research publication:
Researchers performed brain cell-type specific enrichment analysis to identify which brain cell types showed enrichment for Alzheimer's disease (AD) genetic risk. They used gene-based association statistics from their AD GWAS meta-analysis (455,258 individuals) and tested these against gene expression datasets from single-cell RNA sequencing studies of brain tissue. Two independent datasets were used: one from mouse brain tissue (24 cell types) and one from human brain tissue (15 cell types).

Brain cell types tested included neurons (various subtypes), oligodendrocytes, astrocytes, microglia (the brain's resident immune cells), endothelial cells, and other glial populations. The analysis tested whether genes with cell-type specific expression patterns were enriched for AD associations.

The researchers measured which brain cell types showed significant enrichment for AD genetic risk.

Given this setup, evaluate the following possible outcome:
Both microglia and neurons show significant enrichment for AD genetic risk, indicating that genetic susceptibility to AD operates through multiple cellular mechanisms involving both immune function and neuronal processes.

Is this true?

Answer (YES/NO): NO